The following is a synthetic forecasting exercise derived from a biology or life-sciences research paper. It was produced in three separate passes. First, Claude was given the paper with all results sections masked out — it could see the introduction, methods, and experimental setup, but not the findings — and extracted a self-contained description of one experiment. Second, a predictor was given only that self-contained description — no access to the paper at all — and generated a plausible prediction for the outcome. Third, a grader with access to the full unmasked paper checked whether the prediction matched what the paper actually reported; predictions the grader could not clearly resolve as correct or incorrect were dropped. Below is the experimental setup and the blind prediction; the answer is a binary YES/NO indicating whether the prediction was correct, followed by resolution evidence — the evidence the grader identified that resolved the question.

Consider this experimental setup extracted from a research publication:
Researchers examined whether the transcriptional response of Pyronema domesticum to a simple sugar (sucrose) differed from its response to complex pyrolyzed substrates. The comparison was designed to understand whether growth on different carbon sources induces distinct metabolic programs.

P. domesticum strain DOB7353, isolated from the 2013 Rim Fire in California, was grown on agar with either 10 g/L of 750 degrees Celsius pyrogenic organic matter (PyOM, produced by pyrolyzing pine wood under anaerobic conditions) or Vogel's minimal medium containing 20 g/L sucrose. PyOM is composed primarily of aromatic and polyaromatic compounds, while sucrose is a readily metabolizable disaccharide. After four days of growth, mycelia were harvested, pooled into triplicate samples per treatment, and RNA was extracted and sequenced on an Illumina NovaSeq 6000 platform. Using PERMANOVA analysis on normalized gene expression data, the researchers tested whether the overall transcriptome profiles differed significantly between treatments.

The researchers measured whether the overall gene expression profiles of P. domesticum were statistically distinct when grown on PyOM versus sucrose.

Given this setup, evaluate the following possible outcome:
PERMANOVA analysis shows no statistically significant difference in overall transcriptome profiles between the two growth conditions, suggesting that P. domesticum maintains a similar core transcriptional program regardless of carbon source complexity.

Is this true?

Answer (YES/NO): NO